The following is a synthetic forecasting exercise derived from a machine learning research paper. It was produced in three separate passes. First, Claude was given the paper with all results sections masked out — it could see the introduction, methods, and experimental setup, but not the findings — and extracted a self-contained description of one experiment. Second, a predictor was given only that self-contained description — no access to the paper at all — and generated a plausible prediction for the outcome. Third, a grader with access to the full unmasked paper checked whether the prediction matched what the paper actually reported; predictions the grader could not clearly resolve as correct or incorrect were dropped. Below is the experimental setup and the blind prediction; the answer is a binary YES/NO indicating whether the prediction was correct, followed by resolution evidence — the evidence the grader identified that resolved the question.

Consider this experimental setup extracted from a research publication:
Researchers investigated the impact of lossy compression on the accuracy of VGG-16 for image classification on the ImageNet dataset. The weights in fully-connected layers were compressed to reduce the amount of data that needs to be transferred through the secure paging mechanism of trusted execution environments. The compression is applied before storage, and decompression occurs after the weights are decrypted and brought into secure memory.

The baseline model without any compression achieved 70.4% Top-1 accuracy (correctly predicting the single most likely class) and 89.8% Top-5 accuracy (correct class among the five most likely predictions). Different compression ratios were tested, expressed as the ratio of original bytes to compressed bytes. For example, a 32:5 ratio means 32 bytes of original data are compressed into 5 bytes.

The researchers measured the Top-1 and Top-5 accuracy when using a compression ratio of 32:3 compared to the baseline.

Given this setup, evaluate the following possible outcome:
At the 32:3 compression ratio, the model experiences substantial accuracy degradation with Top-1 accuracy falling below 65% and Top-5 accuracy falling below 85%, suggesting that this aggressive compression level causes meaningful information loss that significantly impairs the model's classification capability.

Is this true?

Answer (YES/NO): NO